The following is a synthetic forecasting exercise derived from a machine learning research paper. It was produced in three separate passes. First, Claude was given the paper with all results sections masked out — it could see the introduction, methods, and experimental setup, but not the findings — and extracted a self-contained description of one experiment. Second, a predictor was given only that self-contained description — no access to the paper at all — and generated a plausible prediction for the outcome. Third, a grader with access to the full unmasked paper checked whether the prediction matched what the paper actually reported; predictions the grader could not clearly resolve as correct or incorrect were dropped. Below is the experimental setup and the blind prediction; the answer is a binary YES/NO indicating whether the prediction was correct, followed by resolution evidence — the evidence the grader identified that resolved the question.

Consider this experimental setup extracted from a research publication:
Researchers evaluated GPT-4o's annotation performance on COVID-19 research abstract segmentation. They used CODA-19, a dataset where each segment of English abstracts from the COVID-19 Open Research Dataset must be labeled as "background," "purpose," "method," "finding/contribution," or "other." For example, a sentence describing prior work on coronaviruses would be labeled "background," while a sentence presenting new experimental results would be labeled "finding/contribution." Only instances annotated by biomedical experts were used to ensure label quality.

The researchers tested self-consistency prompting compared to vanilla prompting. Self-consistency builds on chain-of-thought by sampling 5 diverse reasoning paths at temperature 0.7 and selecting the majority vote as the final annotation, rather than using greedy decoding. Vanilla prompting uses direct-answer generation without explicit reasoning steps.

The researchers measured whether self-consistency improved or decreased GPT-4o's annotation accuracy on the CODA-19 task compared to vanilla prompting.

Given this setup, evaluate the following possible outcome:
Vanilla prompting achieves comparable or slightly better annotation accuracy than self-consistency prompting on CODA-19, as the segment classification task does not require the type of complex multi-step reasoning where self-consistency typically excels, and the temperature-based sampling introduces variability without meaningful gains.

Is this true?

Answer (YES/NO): YES